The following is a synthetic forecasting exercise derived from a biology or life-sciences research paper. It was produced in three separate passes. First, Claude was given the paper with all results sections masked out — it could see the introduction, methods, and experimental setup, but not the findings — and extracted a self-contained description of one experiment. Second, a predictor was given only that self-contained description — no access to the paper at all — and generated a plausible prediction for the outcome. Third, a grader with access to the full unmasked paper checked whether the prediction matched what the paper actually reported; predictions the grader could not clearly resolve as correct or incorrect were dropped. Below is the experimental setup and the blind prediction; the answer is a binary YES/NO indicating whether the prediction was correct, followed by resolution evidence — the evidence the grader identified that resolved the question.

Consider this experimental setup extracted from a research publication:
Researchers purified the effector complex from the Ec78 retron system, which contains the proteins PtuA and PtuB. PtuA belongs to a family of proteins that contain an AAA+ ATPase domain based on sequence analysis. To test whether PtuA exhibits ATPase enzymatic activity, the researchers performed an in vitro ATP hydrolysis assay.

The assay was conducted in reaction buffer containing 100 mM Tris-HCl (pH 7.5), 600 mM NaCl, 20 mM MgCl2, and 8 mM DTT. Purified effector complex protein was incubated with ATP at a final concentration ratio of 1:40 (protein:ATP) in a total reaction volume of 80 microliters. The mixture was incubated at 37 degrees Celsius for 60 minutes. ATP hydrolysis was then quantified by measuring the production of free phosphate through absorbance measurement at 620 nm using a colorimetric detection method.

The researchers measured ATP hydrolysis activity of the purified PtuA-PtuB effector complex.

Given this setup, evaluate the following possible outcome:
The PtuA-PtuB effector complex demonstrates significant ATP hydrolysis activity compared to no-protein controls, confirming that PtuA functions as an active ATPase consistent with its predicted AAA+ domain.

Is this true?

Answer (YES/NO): YES